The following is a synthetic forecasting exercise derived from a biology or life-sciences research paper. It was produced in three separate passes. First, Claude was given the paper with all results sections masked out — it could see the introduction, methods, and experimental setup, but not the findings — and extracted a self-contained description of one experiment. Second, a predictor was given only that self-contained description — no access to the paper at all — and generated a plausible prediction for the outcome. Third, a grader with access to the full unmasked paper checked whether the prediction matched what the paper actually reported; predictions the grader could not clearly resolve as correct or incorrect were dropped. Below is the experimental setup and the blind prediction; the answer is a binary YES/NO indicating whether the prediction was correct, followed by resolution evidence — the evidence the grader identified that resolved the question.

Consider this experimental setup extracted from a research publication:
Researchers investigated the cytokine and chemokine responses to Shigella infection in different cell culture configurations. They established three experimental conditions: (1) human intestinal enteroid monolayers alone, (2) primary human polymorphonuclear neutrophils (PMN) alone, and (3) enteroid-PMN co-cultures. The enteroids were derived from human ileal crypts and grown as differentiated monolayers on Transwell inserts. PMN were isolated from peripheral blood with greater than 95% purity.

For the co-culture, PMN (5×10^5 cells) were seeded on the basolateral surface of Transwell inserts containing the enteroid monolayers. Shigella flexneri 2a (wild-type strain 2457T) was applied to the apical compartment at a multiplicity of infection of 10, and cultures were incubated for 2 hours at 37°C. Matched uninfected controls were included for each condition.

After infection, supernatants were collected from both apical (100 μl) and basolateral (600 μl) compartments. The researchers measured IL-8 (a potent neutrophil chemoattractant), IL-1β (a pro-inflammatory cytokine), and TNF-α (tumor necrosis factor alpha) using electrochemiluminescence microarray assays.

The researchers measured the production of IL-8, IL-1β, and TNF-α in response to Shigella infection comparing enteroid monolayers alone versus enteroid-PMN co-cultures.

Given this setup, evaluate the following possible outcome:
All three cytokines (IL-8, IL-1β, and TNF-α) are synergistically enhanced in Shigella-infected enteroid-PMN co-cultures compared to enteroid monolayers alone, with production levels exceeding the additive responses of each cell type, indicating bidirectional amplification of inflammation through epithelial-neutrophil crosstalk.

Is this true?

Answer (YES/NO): NO